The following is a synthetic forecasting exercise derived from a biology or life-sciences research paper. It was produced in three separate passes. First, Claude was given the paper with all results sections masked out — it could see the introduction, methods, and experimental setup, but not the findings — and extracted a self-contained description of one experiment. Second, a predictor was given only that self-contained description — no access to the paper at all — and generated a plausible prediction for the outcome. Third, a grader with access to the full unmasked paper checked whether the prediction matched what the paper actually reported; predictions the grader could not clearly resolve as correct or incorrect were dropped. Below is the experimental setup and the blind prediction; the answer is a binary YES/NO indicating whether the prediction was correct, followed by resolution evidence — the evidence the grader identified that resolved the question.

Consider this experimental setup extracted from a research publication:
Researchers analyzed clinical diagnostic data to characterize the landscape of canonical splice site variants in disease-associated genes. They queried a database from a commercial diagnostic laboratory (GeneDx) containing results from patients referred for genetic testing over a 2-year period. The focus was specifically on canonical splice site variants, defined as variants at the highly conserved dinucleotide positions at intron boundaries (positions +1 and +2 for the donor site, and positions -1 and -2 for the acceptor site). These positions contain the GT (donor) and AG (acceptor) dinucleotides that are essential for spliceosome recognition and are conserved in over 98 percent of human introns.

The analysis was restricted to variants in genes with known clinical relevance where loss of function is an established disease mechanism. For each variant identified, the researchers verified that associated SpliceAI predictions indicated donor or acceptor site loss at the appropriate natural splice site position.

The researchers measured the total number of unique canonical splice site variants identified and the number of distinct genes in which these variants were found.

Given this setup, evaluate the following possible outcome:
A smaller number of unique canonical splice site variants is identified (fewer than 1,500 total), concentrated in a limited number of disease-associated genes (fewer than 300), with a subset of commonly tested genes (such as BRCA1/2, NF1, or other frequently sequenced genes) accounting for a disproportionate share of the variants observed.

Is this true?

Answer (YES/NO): NO